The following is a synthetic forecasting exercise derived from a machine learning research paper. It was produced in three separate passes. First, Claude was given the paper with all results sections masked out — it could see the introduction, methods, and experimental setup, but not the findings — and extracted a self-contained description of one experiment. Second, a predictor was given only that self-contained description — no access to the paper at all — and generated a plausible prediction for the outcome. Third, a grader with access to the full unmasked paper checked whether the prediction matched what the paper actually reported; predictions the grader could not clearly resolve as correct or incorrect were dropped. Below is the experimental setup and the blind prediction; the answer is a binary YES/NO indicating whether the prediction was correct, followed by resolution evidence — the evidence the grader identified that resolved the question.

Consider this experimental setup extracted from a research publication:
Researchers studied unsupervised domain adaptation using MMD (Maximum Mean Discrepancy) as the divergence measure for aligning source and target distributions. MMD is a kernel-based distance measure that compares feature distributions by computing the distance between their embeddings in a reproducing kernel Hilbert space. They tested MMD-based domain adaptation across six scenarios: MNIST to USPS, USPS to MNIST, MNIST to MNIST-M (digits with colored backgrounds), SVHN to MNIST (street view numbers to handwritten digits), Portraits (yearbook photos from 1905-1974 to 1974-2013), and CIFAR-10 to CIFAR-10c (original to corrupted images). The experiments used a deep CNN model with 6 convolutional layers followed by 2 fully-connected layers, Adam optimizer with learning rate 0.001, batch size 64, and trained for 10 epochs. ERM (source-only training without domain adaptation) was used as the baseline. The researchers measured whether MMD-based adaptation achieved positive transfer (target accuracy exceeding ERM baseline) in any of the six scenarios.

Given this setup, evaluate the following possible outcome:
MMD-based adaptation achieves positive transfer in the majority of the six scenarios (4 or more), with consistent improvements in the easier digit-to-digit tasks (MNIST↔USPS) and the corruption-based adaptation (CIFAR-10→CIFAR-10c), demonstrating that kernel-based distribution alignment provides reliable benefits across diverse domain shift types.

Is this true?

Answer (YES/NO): NO